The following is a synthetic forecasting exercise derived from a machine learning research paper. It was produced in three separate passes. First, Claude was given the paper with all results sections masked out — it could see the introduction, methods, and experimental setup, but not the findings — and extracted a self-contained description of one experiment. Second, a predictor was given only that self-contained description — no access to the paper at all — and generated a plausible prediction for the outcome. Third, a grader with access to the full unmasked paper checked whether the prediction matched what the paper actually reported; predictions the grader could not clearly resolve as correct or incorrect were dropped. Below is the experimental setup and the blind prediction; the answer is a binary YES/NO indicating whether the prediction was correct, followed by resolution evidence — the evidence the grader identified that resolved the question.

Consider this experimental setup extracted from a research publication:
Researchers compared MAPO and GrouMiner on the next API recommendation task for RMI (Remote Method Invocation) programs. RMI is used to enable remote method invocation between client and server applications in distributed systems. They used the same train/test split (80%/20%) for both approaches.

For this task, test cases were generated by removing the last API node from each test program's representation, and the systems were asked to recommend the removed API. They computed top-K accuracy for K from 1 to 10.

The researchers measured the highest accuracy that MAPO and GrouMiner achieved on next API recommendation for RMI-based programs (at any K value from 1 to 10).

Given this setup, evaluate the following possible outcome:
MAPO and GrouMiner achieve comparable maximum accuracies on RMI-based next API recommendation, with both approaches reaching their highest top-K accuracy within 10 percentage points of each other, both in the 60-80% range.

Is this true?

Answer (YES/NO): NO